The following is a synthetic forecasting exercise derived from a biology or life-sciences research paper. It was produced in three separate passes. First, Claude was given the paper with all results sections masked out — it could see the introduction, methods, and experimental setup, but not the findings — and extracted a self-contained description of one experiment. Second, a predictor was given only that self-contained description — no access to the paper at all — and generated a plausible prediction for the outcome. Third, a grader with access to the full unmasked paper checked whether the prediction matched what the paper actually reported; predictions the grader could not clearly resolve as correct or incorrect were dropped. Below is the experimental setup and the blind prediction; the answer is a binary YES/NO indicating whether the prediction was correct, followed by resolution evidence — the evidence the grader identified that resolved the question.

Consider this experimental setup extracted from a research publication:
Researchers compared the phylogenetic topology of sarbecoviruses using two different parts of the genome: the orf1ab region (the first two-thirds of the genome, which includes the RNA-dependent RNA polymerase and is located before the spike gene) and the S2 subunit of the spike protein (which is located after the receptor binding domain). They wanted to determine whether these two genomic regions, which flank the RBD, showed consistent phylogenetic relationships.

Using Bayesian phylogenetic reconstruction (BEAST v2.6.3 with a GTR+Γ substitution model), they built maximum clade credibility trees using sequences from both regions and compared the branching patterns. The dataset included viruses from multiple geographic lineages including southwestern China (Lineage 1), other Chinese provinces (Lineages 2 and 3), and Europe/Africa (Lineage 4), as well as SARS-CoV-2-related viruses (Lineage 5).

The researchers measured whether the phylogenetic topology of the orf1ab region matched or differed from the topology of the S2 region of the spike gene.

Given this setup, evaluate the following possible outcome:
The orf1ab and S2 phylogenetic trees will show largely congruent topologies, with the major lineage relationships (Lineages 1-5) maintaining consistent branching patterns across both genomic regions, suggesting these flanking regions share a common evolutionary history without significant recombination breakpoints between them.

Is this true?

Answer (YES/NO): YES